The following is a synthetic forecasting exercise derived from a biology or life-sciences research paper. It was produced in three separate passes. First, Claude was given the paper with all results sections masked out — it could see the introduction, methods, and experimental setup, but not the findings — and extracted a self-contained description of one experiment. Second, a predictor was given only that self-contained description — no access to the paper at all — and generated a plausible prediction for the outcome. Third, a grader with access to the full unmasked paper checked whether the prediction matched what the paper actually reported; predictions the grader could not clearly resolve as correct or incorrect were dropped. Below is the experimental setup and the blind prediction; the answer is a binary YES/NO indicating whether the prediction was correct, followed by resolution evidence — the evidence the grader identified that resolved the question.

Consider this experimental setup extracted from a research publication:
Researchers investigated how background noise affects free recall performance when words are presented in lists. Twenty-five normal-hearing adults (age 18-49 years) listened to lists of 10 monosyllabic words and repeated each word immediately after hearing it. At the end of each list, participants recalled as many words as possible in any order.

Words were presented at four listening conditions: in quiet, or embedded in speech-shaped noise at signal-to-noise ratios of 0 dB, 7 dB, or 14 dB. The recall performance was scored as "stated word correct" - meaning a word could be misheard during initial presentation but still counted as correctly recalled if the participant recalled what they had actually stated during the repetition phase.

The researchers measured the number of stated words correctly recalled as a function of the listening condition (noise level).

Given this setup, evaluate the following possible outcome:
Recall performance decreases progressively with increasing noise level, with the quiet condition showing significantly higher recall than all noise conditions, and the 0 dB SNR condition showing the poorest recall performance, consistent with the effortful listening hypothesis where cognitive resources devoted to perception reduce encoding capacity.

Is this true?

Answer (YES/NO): NO